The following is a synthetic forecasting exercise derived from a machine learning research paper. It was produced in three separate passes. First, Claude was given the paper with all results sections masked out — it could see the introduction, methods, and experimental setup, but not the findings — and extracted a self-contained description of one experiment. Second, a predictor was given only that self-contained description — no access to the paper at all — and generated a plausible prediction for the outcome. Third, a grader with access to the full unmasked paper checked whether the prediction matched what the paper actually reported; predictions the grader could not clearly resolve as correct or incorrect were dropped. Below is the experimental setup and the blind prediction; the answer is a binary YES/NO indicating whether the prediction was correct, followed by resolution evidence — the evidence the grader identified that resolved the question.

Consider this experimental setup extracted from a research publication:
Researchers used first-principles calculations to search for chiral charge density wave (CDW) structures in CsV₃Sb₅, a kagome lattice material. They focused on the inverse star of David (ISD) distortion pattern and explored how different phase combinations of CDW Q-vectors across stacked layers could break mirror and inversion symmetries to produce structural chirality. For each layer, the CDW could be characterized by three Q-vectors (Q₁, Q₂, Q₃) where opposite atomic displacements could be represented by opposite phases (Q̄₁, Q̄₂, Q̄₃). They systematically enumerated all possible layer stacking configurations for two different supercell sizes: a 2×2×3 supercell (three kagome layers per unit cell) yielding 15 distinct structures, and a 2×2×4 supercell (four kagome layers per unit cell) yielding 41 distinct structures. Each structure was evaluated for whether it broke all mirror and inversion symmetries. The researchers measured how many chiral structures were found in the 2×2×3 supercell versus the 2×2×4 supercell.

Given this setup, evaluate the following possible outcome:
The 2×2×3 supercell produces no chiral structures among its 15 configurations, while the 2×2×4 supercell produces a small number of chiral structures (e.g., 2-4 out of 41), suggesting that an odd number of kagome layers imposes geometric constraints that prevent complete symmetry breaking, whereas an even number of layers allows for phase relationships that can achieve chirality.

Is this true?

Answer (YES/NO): NO